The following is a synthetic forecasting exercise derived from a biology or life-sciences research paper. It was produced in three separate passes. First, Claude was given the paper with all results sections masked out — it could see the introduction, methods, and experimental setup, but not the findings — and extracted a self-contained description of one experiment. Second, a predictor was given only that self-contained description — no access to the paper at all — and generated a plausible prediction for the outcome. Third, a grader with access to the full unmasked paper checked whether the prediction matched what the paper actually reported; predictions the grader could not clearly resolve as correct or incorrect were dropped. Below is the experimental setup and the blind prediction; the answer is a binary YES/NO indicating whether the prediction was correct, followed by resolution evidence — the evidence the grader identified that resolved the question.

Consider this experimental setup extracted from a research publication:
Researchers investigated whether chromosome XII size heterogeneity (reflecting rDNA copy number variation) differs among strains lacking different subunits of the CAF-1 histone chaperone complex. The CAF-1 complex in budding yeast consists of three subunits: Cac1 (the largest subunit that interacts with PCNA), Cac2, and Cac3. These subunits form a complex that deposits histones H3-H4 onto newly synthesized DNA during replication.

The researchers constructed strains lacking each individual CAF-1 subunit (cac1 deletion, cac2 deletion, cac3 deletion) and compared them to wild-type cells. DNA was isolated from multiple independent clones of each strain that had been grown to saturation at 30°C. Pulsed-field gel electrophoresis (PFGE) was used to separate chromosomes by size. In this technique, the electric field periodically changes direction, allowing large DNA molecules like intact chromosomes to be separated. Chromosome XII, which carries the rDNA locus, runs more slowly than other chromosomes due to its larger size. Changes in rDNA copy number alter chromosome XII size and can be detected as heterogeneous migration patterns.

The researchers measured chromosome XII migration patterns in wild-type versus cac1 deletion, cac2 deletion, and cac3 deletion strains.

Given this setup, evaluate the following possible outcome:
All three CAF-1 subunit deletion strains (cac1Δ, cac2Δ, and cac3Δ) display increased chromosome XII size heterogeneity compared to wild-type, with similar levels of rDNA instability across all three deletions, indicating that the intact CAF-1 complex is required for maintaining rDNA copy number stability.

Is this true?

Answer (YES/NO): NO